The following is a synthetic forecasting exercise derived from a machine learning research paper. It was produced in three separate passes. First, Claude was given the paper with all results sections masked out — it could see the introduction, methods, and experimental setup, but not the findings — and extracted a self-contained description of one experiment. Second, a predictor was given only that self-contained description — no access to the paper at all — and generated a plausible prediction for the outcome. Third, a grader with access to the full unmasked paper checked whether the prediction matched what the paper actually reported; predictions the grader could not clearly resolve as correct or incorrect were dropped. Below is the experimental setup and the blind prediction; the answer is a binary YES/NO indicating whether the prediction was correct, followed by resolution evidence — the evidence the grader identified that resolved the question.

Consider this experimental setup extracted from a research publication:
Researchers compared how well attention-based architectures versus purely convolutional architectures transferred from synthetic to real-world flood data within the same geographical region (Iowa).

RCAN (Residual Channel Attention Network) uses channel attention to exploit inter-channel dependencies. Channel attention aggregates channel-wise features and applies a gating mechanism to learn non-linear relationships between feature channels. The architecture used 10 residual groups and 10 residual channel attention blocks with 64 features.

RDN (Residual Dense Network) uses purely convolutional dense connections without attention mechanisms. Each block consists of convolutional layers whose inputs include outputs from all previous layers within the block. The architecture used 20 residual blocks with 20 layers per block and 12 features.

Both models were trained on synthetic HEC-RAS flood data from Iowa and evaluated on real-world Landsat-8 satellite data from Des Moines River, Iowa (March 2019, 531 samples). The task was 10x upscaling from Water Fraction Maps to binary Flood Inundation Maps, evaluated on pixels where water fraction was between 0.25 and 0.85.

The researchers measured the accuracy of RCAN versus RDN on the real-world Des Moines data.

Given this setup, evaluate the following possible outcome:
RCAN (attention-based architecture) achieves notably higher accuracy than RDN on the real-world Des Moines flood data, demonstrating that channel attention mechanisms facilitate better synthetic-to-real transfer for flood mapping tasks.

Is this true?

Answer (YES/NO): YES